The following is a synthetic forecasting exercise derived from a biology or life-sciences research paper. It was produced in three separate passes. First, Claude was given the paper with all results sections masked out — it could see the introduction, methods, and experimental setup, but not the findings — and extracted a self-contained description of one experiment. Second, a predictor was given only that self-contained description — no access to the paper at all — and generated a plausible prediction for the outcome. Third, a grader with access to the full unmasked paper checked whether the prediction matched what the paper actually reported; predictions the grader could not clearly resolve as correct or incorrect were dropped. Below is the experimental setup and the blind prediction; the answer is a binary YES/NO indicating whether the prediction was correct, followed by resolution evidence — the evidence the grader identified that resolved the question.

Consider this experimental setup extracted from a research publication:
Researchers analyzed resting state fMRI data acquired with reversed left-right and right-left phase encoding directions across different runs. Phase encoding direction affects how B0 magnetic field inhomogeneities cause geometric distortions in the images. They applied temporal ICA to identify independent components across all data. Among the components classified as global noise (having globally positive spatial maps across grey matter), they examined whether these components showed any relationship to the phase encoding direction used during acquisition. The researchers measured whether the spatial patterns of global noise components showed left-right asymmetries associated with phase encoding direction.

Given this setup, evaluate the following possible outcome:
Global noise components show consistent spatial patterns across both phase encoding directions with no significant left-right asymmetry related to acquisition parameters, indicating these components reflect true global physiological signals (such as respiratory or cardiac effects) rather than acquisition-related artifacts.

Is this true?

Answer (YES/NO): NO